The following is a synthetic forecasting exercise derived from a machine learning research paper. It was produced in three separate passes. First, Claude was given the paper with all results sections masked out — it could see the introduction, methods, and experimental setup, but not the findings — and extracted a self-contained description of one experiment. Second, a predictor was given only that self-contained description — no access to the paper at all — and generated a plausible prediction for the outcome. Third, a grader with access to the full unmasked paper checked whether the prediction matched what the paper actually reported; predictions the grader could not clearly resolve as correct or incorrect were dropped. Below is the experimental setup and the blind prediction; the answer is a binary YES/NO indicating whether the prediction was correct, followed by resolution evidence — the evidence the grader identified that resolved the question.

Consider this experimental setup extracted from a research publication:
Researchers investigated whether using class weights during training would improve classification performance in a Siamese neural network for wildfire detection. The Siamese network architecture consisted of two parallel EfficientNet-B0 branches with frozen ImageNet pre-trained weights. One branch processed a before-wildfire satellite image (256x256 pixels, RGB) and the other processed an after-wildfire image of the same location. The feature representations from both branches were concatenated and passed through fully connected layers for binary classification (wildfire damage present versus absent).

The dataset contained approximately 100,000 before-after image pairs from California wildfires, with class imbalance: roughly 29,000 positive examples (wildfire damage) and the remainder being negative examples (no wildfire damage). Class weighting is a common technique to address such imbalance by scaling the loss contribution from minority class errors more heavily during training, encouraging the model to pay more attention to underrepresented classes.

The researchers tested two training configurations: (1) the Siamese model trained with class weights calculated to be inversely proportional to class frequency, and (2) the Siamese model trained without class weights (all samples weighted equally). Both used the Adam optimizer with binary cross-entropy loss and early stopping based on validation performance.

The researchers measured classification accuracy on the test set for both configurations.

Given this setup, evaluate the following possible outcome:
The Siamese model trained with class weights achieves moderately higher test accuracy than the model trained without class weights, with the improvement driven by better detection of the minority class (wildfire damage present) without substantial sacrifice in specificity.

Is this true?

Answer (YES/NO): NO